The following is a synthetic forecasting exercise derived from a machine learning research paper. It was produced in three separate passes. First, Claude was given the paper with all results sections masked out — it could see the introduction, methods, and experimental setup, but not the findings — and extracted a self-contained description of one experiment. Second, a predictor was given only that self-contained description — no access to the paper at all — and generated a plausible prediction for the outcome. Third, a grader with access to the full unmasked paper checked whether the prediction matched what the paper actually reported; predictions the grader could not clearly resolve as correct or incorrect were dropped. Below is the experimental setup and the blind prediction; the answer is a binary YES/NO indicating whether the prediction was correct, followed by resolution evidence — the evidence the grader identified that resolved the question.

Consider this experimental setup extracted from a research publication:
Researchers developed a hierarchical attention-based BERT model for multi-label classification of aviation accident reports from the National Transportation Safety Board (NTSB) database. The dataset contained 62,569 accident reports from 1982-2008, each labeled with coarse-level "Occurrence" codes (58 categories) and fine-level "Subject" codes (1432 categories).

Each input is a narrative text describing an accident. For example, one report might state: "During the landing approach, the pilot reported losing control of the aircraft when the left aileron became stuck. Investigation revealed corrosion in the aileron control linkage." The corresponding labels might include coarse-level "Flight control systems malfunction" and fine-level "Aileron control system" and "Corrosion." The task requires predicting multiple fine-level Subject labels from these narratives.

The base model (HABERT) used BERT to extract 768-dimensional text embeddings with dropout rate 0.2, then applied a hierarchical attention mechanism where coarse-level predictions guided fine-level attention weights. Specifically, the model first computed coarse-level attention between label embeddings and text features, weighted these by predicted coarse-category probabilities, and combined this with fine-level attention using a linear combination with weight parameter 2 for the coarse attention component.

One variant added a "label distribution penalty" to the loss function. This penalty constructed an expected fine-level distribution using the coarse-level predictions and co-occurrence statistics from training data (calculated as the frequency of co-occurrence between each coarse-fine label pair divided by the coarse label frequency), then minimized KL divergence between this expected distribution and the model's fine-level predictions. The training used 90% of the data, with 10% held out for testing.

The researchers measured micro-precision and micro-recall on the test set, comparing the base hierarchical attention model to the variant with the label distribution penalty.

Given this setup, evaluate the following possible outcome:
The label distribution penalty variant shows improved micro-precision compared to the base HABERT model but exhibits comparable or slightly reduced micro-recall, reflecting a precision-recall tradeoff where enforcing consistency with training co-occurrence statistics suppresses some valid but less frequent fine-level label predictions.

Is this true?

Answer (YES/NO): NO